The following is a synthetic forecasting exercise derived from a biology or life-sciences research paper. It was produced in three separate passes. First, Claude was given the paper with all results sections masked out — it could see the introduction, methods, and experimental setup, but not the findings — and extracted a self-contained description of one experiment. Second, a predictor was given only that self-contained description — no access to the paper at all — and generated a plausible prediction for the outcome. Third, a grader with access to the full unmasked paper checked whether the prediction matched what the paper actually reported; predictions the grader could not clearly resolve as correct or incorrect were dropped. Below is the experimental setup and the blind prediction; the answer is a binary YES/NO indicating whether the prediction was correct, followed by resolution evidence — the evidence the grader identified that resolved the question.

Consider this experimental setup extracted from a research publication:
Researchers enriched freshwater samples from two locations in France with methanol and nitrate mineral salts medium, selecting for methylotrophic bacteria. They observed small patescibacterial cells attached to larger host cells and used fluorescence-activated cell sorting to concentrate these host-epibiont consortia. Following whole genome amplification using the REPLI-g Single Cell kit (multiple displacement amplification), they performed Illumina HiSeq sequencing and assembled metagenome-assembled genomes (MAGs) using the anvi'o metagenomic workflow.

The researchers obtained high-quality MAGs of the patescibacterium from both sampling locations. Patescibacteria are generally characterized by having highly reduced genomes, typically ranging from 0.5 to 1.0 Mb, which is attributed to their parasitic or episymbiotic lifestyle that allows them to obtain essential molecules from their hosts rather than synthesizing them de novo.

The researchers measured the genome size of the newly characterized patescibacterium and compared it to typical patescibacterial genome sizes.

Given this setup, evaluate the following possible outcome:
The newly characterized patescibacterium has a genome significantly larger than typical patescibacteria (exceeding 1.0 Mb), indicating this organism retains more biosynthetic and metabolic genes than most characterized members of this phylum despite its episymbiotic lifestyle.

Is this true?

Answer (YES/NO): NO